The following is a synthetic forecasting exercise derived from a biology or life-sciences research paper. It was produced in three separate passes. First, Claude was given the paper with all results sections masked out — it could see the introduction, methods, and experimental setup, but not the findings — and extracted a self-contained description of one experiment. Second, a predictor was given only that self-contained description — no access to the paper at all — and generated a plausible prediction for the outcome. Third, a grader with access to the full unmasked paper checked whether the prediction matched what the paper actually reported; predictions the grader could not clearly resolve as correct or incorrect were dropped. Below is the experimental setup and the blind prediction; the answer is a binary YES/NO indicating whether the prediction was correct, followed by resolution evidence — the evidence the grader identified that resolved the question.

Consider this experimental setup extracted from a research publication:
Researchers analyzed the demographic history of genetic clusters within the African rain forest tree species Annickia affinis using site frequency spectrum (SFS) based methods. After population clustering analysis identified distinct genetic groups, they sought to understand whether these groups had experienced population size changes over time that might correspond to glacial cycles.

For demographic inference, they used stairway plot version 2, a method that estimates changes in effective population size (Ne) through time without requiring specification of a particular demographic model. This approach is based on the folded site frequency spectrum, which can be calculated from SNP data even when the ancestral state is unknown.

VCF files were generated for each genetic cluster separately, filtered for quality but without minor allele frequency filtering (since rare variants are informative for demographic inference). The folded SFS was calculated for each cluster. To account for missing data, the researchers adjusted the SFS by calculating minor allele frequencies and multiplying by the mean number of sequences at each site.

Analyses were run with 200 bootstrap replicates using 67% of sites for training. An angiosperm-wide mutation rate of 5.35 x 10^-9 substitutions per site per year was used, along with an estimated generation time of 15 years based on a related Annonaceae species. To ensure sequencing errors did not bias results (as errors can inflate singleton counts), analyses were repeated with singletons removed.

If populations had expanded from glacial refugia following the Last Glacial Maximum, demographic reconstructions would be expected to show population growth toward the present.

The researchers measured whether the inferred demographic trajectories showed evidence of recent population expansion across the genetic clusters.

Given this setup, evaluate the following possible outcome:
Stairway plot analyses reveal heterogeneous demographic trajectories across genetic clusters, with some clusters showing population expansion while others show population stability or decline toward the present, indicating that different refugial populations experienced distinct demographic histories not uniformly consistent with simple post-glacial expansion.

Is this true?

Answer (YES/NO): YES